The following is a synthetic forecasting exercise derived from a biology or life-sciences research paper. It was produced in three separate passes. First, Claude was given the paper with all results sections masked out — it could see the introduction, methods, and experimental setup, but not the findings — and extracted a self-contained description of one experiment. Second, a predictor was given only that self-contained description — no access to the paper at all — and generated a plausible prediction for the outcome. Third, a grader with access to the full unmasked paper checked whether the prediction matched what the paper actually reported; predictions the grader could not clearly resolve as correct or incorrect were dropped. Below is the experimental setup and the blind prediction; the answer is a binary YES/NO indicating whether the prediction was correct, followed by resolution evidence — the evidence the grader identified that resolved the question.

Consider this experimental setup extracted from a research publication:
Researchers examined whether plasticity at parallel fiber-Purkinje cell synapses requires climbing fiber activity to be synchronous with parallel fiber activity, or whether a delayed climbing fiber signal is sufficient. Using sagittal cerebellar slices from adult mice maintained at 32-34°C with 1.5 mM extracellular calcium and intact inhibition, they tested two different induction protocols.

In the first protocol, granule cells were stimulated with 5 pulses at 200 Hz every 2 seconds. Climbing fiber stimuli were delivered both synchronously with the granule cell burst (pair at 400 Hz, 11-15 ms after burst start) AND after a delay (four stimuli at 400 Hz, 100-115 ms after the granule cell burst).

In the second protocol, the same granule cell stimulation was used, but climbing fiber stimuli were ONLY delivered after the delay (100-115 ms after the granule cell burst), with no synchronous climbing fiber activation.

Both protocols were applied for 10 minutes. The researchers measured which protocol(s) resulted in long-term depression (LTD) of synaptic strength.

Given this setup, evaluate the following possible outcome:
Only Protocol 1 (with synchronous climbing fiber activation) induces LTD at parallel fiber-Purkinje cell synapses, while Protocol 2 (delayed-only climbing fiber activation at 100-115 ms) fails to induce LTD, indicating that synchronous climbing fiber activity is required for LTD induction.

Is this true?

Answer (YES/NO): YES